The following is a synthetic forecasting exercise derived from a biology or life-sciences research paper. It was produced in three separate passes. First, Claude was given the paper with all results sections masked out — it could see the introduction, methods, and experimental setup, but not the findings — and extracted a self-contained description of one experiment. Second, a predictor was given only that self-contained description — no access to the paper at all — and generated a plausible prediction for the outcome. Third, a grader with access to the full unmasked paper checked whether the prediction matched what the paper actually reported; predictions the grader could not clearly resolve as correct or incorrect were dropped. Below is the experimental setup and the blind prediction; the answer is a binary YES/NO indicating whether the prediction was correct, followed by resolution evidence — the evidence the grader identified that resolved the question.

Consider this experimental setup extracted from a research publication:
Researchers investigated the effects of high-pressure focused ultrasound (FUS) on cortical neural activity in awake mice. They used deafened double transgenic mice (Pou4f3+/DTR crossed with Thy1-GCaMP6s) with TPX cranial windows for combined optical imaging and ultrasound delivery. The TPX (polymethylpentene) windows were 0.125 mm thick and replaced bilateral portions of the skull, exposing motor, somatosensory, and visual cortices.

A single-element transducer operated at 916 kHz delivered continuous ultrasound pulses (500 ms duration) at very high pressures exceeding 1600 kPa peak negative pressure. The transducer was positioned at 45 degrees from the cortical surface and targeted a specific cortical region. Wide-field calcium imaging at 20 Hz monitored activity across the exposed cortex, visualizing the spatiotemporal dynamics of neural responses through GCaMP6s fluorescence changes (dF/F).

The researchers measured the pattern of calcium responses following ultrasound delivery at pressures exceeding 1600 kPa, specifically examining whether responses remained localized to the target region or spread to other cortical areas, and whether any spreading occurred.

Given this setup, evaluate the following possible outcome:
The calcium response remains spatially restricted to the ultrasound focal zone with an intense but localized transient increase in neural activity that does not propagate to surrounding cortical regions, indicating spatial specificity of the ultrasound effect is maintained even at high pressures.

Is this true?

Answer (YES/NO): NO